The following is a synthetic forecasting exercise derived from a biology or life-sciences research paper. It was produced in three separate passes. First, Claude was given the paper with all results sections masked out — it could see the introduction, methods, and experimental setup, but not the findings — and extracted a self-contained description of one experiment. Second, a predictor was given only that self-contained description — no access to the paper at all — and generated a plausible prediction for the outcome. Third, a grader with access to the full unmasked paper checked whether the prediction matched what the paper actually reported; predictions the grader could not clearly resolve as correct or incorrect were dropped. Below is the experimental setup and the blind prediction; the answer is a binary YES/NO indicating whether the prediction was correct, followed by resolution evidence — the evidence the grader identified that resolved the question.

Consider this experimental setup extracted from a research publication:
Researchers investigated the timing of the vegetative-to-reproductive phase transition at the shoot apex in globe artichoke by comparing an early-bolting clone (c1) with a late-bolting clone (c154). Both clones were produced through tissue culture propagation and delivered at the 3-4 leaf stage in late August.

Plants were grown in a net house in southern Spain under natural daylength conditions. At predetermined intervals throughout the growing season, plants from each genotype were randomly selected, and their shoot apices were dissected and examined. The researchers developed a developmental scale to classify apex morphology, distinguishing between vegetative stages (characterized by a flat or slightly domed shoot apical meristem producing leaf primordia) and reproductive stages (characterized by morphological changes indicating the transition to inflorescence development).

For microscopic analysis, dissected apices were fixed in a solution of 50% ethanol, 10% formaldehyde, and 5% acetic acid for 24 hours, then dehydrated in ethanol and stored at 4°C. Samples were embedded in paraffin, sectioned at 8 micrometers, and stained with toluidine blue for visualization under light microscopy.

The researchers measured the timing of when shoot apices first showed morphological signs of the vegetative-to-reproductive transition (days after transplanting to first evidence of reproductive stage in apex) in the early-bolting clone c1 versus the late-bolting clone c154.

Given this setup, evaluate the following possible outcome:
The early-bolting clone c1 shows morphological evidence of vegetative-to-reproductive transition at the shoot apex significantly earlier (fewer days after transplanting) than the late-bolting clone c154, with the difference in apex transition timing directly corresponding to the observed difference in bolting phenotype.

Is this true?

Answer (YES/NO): NO